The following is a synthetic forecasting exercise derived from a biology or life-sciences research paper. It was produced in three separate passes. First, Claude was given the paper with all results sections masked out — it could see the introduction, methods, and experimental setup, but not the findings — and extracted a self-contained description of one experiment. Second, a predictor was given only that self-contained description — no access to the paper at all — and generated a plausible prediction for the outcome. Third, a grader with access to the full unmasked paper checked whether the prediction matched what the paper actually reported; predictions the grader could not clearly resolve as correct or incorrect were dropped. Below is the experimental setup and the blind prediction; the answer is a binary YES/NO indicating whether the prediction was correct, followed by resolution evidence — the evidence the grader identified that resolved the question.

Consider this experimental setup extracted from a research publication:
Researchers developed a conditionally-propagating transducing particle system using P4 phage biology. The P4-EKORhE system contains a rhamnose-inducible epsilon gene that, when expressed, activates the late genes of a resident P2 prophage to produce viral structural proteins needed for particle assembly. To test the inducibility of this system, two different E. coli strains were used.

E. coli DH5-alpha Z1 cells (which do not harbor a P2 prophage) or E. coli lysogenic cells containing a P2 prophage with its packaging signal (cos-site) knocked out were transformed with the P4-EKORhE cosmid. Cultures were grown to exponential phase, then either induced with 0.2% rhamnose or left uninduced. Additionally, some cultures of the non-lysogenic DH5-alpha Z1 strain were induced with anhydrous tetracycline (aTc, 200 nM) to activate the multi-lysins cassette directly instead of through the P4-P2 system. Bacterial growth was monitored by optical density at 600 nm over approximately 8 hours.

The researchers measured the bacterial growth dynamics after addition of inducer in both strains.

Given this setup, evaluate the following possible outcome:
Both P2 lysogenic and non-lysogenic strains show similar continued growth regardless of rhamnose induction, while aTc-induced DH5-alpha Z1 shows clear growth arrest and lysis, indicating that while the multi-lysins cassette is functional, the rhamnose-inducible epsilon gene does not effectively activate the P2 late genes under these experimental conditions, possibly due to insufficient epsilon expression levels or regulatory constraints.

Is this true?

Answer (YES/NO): NO